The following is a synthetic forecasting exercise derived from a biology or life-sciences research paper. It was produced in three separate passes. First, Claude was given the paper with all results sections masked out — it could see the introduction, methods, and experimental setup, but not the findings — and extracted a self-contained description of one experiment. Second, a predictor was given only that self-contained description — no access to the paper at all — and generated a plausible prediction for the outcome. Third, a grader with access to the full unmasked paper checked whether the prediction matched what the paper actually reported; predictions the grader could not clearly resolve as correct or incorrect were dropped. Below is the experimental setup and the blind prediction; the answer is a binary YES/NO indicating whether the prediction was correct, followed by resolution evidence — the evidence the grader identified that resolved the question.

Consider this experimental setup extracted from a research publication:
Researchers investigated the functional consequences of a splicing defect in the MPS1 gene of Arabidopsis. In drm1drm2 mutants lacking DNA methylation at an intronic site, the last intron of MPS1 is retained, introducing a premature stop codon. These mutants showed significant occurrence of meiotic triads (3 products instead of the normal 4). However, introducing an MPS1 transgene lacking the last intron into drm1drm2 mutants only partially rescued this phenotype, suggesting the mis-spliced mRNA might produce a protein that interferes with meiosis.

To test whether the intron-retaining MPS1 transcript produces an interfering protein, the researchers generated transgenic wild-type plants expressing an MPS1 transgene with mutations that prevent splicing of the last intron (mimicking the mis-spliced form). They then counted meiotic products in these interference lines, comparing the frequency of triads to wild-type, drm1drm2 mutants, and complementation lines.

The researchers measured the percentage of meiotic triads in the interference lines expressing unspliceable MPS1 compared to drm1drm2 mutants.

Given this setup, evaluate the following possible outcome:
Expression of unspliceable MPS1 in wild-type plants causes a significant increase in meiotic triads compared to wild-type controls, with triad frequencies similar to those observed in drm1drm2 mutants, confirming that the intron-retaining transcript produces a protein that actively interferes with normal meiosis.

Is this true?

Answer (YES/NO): NO